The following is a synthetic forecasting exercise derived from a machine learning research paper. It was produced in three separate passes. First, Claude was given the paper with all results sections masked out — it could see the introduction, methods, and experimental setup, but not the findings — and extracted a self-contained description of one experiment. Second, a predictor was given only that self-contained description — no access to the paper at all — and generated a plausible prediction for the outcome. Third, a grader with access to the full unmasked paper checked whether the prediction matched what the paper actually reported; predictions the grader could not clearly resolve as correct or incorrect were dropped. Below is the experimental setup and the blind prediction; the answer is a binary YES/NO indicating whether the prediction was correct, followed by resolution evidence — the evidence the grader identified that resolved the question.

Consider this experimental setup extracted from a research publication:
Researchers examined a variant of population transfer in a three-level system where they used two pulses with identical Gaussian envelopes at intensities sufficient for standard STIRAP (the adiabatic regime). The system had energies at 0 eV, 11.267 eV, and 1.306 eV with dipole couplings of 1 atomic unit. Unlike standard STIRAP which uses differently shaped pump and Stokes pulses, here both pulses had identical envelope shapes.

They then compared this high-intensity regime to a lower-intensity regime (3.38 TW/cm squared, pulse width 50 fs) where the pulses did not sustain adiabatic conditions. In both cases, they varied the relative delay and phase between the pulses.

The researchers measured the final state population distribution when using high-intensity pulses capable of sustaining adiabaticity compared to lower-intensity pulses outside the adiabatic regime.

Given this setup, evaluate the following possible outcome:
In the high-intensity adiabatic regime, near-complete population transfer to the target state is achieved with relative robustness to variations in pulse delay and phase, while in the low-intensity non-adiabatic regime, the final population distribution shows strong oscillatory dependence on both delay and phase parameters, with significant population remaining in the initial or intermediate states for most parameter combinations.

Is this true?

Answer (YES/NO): NO